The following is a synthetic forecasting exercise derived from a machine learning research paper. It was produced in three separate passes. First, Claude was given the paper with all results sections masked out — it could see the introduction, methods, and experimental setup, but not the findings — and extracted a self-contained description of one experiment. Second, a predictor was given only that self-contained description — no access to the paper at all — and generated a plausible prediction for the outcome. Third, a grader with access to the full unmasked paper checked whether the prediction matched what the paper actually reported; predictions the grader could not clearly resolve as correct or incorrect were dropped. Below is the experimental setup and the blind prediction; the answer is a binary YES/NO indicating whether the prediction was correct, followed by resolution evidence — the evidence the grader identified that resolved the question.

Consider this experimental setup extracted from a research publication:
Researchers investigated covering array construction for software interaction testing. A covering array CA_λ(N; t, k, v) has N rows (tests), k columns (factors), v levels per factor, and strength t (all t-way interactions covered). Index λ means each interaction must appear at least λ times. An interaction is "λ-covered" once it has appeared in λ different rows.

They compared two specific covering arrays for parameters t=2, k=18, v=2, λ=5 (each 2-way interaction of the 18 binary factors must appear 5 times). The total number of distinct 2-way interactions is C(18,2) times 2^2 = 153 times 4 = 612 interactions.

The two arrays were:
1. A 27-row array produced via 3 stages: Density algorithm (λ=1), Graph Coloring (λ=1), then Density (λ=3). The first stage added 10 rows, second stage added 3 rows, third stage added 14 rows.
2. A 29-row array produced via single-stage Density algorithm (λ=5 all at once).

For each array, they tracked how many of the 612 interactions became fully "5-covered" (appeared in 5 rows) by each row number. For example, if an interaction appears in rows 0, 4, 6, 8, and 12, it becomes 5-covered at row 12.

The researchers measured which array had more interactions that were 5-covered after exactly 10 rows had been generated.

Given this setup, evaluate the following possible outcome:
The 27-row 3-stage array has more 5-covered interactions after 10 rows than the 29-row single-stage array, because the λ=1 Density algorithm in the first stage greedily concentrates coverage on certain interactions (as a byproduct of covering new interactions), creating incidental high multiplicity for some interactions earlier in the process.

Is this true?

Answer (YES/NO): NO